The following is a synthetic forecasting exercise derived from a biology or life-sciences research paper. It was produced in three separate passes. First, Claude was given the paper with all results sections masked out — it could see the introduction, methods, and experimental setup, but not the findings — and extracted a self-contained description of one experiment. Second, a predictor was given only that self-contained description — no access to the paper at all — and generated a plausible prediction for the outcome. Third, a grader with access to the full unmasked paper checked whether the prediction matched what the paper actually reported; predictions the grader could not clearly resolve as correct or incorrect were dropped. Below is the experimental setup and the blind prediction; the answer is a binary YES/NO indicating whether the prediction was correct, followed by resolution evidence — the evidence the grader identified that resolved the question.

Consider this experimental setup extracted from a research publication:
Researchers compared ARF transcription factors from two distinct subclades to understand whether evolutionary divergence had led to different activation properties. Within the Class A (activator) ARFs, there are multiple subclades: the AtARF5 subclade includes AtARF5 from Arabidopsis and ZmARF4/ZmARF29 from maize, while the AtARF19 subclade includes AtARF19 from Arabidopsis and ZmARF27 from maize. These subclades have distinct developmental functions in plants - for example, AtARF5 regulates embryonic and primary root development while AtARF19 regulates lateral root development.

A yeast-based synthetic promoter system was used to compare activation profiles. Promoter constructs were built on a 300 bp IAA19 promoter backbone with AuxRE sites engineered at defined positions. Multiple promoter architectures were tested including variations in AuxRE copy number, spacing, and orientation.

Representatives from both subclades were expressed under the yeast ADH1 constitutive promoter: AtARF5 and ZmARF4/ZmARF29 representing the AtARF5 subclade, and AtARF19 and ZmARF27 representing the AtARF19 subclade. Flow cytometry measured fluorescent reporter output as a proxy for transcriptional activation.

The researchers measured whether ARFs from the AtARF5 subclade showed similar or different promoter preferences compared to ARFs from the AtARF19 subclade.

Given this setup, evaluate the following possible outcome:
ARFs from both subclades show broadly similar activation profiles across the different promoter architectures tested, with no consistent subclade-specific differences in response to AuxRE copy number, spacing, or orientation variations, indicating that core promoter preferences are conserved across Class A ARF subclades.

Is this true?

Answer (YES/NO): YES